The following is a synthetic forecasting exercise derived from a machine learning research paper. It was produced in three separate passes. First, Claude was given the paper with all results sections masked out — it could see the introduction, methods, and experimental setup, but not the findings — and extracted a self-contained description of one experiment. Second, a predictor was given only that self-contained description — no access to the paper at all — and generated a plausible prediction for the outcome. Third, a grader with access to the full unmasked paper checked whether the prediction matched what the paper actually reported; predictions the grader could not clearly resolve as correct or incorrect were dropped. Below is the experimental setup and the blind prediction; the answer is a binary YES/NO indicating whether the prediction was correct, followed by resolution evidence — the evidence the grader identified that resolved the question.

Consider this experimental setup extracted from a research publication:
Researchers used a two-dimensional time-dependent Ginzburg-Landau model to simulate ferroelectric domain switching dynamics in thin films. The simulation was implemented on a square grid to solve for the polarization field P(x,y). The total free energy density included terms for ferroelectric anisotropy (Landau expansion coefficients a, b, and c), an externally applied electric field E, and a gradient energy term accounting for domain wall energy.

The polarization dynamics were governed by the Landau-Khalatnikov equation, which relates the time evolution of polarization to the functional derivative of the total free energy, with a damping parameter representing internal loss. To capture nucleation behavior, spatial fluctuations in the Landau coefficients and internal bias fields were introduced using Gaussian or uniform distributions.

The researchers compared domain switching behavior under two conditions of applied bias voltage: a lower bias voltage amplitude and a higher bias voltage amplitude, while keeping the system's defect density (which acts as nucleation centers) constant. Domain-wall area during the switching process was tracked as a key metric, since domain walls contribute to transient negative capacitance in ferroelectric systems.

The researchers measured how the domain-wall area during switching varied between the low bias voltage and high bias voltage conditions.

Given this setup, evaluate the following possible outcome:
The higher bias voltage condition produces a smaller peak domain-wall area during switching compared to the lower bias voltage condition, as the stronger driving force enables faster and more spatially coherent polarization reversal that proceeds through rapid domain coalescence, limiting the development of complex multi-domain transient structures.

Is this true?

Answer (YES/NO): YES